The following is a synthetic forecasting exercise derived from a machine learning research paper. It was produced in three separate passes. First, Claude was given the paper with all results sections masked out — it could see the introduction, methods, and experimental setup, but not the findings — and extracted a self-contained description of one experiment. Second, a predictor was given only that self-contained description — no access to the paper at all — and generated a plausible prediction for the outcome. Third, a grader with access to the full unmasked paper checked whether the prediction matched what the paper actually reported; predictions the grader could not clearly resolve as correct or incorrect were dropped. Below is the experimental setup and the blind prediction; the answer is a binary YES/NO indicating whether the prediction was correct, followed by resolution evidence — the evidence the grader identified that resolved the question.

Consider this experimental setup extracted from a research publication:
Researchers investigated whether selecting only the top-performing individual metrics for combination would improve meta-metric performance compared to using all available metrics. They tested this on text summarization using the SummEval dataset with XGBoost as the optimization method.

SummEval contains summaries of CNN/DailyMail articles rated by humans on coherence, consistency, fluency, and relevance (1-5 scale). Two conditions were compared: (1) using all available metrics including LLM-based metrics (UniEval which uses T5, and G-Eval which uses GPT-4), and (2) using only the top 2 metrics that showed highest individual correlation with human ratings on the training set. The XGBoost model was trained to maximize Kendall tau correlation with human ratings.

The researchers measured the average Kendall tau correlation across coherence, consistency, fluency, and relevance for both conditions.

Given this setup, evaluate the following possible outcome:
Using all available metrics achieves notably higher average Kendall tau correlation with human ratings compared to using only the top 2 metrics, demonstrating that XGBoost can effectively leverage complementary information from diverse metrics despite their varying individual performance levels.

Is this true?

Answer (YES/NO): NO